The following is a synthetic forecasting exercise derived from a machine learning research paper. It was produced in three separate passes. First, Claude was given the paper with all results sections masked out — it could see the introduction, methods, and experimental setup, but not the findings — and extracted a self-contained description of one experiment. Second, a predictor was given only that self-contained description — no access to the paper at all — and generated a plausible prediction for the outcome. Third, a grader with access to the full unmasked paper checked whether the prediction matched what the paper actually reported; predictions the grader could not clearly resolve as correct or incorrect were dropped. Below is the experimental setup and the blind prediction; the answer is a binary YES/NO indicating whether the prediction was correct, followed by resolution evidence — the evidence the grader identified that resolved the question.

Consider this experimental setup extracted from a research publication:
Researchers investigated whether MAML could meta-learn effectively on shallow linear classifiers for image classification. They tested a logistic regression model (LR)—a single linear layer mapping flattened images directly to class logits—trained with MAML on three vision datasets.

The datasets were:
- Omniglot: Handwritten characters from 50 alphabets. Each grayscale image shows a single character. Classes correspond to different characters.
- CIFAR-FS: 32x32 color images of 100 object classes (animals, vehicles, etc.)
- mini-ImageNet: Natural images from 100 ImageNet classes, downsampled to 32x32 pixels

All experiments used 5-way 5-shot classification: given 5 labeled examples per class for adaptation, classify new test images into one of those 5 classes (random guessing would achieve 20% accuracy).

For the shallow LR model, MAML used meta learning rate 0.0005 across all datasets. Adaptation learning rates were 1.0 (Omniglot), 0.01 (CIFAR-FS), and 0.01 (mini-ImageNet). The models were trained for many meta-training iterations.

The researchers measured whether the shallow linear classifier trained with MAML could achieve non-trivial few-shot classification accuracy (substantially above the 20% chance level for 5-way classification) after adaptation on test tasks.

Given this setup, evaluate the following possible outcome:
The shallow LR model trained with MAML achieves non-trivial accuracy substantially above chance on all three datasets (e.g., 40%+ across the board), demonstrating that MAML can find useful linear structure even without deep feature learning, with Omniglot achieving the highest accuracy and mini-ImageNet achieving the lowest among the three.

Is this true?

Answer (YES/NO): NO